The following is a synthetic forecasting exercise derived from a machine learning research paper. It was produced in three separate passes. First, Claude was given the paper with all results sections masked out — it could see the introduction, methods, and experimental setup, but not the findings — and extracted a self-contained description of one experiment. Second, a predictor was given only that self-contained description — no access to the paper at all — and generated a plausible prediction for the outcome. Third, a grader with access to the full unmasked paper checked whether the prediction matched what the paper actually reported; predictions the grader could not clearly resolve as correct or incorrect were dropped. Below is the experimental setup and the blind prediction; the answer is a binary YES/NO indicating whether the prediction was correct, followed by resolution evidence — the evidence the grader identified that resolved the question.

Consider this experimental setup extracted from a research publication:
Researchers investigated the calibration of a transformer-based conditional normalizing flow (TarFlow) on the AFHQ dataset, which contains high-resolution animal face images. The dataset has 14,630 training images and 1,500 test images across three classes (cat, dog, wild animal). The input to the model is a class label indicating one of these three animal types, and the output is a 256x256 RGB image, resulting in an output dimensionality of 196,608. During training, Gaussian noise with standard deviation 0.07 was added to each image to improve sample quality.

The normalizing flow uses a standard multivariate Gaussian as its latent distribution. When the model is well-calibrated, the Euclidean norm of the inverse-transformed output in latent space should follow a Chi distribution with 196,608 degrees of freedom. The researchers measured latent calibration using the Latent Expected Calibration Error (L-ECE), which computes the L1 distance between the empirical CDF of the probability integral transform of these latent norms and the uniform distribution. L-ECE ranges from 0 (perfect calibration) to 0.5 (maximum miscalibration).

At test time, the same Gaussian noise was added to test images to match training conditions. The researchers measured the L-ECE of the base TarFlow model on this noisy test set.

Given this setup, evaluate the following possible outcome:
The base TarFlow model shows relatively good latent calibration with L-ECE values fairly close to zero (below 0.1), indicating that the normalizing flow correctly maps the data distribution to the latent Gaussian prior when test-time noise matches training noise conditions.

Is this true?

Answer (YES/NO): NO